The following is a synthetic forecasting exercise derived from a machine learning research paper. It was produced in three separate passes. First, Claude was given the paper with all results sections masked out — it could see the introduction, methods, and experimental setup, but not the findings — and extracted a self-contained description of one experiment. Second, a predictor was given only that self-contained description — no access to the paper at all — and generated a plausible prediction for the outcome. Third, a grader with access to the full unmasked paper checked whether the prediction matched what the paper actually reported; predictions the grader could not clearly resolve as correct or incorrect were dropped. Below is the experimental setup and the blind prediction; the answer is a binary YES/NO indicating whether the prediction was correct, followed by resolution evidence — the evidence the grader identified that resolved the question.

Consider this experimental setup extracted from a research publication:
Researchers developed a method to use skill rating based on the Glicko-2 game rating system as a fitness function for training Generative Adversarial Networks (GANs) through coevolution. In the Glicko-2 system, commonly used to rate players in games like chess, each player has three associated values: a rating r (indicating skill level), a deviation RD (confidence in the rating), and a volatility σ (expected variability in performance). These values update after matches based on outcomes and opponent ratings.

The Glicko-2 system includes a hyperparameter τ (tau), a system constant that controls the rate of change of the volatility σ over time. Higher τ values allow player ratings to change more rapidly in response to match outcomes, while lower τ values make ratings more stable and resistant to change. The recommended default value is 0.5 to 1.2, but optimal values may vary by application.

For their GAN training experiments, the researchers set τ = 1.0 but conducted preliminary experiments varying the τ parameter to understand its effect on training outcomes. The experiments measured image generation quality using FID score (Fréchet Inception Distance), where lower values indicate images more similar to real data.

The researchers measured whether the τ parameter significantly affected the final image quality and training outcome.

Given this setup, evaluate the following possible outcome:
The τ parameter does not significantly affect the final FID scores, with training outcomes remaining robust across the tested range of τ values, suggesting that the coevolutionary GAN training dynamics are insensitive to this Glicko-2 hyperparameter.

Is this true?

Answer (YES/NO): YES